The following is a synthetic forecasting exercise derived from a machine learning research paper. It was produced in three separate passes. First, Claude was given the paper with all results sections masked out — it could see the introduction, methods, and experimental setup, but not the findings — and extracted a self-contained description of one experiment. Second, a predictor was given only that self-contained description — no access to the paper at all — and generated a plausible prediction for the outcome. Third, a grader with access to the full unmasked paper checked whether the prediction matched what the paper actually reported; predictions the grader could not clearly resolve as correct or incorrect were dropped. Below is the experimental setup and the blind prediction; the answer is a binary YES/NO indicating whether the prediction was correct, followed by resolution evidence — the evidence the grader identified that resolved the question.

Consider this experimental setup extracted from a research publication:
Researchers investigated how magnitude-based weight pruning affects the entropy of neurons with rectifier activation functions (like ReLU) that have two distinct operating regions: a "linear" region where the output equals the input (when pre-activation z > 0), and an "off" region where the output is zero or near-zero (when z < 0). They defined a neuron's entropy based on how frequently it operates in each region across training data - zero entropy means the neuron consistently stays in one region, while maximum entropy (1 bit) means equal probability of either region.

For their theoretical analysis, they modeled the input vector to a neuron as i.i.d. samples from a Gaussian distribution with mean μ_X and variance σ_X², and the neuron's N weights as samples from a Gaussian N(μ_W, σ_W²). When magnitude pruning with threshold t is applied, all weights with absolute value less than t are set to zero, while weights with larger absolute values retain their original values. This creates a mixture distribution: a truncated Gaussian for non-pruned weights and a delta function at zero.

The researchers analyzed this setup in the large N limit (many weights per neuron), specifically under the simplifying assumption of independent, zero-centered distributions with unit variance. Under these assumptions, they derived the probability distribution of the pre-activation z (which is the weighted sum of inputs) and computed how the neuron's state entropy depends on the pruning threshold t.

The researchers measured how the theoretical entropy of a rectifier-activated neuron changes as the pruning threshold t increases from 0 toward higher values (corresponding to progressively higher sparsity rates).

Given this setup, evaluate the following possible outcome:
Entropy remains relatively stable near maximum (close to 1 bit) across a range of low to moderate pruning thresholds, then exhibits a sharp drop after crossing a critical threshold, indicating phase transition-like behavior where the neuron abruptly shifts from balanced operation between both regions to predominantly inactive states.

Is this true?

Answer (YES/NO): NO